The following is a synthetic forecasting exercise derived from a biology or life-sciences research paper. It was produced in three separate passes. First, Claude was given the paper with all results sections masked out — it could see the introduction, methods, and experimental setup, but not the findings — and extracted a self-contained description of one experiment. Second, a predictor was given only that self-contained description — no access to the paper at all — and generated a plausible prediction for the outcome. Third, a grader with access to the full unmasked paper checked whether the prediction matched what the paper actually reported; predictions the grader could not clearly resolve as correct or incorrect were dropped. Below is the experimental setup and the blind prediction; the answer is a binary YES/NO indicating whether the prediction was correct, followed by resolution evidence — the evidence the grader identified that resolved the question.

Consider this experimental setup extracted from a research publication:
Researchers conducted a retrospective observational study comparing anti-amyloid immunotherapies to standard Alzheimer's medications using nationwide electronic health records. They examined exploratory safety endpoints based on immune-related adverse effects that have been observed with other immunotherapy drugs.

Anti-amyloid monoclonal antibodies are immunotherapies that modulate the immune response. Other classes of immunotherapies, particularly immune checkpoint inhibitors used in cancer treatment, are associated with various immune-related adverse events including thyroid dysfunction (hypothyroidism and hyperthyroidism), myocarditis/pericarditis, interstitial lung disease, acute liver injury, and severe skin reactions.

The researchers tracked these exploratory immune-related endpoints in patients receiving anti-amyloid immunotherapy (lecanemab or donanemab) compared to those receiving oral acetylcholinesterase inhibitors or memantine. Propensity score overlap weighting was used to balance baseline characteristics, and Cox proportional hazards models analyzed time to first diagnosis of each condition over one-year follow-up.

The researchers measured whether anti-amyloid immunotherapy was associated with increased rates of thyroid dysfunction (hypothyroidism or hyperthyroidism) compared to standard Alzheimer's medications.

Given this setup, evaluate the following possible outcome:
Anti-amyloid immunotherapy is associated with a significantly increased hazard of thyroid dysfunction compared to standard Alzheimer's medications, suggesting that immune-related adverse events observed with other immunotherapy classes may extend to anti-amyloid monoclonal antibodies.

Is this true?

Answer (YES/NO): NO